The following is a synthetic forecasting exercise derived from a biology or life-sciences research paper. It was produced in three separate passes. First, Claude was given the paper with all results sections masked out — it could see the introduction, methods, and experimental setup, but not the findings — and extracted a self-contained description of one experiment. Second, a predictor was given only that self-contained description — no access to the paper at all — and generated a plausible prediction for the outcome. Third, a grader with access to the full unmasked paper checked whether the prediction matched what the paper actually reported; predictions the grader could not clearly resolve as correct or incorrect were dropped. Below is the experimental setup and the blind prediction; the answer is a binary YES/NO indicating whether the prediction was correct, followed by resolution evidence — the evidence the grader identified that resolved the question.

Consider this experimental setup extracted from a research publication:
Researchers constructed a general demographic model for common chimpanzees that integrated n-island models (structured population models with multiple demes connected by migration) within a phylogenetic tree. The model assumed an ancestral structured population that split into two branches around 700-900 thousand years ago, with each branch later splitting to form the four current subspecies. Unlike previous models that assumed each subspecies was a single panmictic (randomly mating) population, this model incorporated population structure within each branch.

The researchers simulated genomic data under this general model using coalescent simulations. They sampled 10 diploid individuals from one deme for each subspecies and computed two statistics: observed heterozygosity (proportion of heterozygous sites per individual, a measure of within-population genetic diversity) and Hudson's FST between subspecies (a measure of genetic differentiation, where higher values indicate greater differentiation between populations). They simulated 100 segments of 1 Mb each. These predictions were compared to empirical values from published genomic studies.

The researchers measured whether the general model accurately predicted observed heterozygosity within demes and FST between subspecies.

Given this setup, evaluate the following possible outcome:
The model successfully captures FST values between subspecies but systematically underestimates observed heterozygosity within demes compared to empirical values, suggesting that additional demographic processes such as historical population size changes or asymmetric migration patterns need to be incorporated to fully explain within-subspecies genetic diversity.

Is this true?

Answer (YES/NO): NO